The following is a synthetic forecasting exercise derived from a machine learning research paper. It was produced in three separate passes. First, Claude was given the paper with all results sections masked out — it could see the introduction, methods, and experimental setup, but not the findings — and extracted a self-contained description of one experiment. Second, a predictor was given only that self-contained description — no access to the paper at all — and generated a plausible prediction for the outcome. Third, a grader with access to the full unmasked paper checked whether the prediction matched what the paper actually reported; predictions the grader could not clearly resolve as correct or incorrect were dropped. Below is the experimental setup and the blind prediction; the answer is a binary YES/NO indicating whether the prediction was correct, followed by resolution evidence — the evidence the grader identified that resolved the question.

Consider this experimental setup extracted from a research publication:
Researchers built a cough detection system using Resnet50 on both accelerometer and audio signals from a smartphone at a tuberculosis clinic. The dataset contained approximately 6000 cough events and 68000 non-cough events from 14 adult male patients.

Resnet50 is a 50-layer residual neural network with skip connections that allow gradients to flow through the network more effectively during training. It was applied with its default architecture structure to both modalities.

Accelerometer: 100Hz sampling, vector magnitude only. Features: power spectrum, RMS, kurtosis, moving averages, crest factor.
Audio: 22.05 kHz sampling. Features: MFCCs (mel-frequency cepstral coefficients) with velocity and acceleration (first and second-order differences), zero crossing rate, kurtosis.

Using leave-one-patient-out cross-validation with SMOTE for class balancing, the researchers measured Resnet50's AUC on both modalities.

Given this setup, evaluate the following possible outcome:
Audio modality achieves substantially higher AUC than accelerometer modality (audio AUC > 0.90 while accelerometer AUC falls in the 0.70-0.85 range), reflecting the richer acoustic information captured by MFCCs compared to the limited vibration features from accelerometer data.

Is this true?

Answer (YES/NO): NO